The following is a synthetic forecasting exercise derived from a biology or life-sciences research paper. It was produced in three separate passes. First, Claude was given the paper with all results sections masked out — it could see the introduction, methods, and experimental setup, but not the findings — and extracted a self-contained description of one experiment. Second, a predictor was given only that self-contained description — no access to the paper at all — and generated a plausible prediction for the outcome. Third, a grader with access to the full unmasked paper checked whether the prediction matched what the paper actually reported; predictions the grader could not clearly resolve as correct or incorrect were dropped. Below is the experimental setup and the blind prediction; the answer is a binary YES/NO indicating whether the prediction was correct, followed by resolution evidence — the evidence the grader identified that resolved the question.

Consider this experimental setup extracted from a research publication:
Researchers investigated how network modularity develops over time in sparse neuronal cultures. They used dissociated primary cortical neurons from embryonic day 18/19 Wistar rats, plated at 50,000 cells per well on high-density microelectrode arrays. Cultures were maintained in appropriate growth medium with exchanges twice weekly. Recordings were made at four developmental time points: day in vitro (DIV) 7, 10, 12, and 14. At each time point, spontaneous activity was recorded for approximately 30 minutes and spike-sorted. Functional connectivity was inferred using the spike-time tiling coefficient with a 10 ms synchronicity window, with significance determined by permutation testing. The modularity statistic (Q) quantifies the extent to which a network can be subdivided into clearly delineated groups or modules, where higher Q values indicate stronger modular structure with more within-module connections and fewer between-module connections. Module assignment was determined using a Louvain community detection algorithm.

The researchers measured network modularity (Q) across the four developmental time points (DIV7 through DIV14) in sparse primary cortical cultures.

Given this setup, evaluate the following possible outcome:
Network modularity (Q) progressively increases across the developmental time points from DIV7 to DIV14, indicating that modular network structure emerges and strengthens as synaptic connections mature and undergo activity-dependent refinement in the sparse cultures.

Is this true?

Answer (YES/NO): NO